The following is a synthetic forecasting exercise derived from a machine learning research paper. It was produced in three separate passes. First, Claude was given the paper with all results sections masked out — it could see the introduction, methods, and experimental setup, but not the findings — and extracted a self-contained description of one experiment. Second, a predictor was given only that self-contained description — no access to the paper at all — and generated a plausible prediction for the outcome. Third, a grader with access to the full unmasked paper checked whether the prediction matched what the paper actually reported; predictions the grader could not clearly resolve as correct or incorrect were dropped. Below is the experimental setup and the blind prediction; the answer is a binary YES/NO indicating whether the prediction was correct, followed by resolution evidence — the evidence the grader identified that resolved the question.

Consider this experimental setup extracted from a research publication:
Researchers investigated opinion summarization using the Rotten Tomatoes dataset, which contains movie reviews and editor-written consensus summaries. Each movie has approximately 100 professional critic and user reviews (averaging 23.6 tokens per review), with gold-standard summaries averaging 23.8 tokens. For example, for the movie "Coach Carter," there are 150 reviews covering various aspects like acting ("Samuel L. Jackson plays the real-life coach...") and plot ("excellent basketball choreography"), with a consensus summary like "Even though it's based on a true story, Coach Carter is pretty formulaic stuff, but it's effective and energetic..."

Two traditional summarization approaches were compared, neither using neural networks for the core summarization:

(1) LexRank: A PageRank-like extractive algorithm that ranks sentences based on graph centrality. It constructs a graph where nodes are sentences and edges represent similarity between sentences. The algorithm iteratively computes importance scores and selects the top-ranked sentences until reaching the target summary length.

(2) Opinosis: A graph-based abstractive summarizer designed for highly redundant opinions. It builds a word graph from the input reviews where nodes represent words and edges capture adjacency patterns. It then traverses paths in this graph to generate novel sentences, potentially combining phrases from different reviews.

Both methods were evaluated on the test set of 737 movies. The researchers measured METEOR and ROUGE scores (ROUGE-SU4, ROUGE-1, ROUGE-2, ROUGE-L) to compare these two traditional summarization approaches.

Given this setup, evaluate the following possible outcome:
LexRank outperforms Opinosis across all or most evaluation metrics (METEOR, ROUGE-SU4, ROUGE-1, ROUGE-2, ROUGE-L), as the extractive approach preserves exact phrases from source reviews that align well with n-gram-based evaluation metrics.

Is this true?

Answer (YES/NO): NO